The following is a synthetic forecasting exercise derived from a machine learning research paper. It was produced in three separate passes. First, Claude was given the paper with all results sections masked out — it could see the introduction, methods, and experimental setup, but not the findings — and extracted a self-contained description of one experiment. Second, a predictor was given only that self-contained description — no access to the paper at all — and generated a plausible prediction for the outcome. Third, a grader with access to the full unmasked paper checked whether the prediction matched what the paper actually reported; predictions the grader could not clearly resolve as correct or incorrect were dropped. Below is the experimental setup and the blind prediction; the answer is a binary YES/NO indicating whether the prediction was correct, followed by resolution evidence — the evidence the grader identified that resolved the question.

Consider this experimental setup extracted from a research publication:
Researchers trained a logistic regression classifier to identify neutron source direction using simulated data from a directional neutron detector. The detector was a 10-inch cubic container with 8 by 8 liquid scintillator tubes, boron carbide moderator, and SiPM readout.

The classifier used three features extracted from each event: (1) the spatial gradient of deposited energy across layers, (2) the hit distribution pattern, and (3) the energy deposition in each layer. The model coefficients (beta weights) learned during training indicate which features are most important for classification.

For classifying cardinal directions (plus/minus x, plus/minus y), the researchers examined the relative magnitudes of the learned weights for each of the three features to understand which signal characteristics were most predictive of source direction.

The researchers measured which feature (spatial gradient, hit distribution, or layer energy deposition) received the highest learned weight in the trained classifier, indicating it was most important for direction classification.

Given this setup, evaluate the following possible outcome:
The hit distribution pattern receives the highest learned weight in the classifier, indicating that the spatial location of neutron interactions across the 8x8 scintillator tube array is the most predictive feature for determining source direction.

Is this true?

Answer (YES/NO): NO